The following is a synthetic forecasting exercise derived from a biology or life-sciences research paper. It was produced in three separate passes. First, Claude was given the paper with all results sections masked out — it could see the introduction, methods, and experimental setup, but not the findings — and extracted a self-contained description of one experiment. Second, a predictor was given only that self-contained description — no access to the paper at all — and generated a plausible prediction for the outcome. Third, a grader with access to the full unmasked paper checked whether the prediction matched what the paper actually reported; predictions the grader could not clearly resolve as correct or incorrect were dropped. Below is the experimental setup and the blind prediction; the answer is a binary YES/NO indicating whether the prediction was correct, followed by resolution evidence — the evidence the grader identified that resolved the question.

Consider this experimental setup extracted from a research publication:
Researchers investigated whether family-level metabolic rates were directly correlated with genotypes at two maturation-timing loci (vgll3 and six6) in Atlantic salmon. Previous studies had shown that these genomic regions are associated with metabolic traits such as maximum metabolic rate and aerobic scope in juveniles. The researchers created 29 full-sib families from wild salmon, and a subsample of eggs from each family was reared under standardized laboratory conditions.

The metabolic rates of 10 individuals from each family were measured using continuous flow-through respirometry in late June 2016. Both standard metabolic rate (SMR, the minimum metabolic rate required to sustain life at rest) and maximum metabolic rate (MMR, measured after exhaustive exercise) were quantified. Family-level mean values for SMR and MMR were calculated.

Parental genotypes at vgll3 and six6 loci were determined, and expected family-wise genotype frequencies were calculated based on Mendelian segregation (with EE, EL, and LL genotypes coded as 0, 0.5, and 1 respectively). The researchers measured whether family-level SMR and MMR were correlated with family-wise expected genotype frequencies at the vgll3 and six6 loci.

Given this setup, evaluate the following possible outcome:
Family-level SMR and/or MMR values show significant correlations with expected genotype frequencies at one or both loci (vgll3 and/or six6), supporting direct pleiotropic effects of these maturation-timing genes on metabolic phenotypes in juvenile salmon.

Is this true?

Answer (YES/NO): NO